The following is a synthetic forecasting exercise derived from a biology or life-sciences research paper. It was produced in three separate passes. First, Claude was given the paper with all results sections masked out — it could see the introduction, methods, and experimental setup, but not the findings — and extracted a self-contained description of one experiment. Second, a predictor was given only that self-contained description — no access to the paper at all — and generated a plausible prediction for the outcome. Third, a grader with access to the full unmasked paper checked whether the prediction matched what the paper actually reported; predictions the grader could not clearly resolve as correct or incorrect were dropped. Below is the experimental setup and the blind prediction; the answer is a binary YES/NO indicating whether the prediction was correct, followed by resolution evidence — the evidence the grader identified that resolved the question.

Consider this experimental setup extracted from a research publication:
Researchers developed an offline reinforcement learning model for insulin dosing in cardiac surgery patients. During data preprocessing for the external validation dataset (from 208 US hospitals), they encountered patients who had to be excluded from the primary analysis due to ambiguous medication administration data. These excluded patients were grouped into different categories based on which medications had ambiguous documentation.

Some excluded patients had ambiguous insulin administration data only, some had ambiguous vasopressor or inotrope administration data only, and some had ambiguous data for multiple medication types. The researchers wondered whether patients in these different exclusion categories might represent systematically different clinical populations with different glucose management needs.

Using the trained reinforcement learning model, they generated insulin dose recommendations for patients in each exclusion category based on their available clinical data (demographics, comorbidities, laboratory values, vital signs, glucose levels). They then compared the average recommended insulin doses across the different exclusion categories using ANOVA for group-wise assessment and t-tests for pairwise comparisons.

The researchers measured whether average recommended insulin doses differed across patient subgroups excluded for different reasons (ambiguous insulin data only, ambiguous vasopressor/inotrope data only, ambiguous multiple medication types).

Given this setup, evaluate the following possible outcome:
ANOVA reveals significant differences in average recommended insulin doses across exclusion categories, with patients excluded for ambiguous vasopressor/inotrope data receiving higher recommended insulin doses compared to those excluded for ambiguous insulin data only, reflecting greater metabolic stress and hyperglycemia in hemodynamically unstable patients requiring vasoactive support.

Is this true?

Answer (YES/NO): NO